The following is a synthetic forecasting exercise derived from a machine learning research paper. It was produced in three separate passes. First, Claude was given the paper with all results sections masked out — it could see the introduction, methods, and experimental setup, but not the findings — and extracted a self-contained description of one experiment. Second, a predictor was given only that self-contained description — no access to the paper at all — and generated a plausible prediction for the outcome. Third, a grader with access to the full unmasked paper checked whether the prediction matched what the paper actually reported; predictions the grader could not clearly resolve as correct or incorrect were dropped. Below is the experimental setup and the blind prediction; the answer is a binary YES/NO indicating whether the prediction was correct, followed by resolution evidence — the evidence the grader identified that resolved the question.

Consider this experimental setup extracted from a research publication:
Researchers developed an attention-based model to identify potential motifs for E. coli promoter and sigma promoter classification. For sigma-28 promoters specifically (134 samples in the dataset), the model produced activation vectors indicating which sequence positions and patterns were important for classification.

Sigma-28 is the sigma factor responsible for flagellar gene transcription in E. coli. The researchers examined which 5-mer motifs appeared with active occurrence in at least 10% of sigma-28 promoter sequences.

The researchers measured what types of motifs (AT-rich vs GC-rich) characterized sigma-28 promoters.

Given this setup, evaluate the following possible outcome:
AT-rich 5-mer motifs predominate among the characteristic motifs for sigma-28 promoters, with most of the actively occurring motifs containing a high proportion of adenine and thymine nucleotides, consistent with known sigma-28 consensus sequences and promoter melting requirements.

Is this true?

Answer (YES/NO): YES